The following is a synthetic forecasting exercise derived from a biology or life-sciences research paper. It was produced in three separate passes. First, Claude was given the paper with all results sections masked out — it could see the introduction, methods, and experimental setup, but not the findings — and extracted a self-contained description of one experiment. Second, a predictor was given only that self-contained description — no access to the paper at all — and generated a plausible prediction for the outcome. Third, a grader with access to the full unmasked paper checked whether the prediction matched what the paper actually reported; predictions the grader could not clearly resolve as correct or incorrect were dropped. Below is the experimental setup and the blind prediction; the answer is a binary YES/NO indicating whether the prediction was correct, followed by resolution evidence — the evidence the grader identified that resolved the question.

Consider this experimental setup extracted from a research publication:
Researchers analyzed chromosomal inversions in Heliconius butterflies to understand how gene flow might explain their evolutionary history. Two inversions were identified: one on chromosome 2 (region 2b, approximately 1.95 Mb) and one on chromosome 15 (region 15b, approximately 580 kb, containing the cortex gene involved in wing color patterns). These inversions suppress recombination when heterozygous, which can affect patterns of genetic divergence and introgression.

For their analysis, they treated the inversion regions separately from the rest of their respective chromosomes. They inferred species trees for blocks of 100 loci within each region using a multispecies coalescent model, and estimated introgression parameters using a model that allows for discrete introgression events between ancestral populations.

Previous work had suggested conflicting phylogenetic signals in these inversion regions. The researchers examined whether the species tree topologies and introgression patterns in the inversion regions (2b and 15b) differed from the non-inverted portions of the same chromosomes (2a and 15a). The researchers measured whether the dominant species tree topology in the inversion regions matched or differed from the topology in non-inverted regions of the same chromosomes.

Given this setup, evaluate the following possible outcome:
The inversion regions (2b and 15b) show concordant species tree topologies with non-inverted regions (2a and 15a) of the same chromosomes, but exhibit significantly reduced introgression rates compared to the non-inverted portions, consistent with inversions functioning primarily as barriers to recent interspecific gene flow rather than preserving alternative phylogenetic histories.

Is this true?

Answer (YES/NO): NO